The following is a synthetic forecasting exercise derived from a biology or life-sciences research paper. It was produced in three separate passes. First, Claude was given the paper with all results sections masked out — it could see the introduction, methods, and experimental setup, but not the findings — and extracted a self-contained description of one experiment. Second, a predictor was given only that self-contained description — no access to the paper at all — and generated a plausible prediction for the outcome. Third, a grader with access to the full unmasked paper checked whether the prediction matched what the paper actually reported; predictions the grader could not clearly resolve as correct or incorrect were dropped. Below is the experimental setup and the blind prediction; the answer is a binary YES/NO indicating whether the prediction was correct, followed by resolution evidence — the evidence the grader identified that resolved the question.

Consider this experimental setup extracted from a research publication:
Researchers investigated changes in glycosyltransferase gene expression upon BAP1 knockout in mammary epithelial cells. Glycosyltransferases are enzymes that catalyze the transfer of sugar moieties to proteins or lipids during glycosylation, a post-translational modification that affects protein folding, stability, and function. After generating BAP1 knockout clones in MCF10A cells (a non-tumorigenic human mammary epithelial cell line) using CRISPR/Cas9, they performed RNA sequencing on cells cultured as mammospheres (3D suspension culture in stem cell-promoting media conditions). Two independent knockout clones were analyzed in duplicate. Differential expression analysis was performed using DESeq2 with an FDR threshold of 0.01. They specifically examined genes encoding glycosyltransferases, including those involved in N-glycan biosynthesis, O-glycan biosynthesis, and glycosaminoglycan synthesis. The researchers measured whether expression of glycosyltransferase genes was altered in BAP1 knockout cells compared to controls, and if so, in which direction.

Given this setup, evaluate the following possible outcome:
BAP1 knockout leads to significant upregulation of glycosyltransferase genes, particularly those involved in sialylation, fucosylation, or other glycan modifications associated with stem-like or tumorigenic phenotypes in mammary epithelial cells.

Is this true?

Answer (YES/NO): NO